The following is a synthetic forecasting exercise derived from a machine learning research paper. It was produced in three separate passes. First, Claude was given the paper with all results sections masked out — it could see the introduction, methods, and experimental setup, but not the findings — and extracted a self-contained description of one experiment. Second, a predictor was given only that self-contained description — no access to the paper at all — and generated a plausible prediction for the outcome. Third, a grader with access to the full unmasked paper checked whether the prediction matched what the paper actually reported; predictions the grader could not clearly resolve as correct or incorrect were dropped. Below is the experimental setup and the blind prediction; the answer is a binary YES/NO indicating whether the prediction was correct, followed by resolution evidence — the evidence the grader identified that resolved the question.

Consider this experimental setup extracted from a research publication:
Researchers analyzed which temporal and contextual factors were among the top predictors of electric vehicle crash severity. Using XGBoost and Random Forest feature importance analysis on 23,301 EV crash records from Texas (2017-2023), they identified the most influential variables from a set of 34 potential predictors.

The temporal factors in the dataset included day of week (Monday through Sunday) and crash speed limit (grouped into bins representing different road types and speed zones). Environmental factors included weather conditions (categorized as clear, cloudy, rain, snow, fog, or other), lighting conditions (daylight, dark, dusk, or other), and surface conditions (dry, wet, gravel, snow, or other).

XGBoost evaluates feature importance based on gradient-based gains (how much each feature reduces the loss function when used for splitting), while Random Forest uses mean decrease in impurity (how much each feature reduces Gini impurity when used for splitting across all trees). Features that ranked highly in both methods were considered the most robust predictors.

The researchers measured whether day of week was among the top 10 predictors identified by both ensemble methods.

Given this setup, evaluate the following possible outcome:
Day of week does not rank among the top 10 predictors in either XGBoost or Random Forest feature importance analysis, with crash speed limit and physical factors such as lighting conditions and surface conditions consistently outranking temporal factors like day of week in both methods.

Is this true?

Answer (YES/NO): NO